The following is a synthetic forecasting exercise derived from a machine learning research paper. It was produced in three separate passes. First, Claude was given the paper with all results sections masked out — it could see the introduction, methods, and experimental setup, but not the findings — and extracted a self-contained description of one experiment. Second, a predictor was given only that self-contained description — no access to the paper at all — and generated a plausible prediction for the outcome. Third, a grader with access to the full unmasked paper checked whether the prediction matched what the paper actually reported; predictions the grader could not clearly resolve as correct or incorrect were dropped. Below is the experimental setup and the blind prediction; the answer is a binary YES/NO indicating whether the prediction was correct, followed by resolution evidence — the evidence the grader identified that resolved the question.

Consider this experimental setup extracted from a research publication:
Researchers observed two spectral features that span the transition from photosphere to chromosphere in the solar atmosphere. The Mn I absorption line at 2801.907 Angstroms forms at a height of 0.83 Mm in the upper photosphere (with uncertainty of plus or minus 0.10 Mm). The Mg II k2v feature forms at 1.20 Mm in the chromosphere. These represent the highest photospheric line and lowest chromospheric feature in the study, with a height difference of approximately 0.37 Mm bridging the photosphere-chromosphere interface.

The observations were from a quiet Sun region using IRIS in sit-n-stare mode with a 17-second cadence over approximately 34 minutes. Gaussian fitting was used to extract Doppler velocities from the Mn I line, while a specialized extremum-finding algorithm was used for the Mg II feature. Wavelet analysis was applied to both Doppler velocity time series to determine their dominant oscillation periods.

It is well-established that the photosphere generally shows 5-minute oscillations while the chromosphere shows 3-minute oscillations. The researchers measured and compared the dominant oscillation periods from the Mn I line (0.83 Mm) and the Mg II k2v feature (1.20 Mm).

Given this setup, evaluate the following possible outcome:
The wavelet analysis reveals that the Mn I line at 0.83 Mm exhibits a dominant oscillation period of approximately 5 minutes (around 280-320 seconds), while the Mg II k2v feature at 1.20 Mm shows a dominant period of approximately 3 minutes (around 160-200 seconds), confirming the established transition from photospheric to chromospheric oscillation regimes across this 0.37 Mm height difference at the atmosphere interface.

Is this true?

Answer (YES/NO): NO